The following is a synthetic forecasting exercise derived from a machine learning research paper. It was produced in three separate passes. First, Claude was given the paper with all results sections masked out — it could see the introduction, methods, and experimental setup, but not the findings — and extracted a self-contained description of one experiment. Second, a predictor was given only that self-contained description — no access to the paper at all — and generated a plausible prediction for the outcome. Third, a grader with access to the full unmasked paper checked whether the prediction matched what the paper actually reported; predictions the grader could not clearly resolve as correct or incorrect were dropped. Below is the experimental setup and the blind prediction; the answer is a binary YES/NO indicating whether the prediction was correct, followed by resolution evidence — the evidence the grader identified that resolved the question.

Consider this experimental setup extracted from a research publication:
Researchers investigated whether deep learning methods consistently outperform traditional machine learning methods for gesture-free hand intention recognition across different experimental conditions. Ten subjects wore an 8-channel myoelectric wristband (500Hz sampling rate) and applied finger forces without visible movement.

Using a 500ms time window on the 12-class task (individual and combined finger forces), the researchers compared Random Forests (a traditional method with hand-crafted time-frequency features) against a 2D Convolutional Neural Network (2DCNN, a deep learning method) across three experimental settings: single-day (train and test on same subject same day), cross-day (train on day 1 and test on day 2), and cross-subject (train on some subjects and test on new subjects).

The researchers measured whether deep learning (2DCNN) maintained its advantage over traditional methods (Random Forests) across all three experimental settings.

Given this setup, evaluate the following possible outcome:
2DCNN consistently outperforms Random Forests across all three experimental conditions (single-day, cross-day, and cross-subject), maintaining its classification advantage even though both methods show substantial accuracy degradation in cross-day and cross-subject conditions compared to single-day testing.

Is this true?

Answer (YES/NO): NO